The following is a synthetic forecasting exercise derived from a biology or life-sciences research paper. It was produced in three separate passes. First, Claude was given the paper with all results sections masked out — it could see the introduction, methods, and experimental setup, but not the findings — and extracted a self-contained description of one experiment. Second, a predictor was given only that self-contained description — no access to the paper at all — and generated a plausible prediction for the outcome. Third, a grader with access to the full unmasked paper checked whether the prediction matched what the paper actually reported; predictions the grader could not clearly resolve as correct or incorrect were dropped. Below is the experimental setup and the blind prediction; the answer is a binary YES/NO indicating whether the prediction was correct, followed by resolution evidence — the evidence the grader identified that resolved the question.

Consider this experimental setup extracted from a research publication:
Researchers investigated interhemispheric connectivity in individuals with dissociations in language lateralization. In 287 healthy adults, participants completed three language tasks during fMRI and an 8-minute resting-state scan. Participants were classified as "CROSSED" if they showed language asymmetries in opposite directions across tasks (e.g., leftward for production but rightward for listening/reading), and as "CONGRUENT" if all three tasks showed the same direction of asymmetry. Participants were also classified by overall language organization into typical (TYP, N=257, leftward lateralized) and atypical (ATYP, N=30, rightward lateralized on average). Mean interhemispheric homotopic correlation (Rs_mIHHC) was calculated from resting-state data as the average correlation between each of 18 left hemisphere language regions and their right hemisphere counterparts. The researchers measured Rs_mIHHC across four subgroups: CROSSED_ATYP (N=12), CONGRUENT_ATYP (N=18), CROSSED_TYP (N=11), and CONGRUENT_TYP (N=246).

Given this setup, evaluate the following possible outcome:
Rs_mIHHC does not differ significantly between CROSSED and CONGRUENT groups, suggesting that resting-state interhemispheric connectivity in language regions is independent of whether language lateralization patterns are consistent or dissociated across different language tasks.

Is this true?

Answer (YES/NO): NO